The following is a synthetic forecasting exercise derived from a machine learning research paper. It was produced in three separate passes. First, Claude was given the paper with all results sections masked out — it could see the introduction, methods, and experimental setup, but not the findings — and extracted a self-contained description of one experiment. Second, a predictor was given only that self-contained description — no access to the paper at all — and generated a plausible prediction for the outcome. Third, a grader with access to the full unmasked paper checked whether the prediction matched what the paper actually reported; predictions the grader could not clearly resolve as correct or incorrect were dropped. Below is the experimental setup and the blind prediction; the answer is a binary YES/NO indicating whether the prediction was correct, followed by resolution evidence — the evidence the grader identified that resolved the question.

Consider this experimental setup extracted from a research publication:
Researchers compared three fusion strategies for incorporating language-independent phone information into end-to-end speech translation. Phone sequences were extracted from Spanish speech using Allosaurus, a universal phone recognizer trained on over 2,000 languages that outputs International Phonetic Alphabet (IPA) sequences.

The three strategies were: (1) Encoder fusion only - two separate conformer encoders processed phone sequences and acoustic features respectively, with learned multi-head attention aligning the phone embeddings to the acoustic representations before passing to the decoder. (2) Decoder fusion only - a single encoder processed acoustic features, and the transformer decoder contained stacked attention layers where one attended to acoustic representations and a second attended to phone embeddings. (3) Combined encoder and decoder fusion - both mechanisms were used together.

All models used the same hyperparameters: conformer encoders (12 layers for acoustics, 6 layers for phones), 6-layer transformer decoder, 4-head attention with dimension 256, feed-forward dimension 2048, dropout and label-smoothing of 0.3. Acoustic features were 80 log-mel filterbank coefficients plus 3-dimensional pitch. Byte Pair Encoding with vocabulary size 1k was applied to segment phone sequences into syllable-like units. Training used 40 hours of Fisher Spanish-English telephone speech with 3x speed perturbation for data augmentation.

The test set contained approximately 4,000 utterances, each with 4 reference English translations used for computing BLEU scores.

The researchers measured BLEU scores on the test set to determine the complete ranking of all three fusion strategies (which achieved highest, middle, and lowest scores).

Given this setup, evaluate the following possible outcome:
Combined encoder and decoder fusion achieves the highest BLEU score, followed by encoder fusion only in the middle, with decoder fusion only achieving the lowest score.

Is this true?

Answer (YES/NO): YES